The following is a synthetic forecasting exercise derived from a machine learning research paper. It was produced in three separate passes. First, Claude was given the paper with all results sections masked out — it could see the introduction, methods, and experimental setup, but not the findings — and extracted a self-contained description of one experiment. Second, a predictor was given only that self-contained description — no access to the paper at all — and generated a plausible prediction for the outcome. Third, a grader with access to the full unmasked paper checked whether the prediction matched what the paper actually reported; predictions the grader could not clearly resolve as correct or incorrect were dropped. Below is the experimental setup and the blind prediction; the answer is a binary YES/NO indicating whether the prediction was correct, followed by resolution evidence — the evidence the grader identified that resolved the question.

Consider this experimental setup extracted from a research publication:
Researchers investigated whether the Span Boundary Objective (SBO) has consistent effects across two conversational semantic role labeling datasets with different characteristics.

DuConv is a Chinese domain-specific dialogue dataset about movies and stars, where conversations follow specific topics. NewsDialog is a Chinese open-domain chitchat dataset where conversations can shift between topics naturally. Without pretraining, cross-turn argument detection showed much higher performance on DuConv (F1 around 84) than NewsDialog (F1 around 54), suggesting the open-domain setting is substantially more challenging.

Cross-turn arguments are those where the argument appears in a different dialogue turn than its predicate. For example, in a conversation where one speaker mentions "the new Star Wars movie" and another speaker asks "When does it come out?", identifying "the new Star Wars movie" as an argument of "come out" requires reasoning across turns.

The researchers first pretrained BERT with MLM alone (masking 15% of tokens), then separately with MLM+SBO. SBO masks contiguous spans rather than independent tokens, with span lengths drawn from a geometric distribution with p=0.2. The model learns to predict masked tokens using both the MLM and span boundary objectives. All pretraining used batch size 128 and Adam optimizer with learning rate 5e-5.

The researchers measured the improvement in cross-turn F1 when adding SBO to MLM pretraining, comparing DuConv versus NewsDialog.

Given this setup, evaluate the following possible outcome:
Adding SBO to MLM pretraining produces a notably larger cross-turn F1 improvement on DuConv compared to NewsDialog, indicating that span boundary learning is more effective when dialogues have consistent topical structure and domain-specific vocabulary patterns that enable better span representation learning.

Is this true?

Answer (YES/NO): NO